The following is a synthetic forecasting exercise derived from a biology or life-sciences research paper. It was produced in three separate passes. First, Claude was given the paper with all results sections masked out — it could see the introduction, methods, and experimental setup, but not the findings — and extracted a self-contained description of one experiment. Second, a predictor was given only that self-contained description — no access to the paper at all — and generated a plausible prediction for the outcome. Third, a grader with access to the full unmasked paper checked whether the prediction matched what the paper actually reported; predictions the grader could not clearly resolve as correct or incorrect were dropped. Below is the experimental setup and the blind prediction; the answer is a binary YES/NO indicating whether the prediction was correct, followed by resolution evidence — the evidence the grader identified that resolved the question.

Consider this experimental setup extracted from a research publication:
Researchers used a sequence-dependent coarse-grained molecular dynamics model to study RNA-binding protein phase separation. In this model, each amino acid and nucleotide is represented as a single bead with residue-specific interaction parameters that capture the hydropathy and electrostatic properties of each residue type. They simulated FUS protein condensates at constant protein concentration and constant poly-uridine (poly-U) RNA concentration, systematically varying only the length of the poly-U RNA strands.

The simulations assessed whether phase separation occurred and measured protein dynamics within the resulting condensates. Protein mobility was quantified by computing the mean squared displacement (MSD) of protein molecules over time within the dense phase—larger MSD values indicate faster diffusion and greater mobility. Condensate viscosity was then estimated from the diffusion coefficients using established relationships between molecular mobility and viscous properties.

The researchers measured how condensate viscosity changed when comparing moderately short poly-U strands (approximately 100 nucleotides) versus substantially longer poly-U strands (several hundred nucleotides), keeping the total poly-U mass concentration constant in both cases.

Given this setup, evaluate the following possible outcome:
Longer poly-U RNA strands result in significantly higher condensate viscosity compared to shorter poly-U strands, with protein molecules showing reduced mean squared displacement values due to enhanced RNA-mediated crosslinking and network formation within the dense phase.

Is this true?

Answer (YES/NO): NO